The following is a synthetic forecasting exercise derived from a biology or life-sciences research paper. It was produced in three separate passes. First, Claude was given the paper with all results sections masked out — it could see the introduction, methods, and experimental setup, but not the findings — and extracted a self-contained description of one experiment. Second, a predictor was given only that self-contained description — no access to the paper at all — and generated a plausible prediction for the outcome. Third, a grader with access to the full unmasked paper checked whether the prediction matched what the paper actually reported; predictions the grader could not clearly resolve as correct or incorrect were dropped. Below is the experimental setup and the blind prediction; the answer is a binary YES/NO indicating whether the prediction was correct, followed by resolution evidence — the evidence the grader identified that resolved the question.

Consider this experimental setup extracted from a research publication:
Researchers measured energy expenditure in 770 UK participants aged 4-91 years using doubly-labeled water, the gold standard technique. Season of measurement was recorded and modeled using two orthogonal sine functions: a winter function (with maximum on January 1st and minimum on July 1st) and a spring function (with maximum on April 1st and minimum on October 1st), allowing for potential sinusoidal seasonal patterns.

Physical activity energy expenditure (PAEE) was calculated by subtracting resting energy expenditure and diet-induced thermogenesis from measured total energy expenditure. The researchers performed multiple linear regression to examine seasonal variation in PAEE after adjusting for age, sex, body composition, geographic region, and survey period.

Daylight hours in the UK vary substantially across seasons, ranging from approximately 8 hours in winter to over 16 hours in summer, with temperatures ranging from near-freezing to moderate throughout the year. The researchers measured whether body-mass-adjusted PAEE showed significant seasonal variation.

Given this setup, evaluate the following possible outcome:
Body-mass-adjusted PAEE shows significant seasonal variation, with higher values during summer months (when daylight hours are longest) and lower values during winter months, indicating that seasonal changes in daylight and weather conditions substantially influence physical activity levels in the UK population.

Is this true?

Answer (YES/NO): NO